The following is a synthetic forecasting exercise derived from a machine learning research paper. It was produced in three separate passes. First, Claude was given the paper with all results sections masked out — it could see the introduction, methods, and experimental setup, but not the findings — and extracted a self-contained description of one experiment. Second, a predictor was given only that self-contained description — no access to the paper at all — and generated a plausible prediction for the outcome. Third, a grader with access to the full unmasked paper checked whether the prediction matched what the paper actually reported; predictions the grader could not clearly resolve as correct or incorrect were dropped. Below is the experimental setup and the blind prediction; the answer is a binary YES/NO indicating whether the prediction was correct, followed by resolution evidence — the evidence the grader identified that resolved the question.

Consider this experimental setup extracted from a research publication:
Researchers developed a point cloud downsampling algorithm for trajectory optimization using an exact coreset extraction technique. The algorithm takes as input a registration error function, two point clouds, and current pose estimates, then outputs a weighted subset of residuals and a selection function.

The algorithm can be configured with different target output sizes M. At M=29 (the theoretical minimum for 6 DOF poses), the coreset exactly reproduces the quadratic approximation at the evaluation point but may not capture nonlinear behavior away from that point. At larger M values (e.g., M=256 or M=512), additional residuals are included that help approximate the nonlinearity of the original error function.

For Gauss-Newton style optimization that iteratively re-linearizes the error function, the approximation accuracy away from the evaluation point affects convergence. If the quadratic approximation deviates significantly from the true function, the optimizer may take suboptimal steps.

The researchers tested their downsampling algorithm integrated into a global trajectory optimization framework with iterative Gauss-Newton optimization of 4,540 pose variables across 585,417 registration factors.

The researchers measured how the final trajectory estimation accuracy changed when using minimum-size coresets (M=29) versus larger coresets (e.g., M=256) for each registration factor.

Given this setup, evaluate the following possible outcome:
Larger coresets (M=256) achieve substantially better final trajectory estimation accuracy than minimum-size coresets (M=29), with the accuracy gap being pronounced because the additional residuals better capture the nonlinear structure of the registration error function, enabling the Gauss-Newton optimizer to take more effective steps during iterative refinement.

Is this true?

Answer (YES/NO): NO